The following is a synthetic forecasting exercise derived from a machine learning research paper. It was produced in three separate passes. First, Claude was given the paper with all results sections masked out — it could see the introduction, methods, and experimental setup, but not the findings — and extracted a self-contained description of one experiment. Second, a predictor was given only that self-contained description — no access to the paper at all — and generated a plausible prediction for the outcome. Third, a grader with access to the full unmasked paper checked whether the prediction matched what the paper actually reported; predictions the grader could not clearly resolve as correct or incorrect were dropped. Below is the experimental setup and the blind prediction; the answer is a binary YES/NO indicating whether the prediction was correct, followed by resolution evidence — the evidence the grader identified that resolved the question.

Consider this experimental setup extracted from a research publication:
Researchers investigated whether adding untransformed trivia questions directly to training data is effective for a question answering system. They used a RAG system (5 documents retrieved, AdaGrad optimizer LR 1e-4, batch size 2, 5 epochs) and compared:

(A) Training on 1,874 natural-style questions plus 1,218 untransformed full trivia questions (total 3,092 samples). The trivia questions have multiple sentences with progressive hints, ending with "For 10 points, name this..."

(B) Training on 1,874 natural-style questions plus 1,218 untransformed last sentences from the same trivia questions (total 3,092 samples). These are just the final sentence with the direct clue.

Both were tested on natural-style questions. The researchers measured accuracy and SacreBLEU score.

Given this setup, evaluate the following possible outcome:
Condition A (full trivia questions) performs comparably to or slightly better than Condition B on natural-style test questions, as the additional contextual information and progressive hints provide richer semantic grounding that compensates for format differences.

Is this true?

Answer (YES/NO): NO